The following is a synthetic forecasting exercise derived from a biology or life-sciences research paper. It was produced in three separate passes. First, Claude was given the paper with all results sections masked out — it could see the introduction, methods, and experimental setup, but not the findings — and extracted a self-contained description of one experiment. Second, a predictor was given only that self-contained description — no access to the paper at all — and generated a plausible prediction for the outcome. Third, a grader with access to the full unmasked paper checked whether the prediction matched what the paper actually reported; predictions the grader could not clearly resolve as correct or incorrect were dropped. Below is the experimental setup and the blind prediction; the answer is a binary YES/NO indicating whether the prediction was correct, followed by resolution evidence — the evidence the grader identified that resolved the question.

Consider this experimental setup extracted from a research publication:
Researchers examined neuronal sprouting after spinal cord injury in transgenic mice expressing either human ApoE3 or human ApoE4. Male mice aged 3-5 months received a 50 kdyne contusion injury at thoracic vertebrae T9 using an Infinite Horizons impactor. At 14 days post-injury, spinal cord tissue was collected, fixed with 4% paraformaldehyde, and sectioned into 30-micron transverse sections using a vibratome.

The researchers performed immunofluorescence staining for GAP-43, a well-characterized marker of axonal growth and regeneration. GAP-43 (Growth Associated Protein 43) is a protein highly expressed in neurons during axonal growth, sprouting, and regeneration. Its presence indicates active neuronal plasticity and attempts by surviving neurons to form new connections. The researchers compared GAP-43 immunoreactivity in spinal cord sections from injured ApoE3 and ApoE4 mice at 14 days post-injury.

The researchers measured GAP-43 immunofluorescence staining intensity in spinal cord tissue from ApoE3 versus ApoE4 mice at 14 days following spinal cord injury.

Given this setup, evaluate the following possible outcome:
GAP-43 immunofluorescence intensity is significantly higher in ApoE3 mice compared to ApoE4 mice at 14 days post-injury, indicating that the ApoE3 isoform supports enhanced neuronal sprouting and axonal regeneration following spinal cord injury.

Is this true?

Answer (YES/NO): YES